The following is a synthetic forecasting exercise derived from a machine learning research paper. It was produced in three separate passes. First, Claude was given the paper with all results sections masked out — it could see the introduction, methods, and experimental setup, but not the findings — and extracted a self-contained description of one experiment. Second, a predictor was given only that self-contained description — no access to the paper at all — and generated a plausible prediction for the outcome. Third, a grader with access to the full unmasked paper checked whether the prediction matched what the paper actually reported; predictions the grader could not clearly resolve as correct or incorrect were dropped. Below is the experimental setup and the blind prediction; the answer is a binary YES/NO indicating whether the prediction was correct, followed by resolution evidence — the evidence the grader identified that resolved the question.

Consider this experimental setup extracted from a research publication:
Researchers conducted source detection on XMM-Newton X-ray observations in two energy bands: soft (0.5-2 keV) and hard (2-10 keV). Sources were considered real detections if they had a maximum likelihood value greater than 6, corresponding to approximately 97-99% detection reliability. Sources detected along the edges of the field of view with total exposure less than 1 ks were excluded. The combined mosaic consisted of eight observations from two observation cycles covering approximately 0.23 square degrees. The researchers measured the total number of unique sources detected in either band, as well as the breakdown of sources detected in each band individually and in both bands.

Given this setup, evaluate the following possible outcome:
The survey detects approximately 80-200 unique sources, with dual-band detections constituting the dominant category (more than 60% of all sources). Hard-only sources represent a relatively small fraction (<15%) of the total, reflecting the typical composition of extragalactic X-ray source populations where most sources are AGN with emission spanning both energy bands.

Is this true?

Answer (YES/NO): NO